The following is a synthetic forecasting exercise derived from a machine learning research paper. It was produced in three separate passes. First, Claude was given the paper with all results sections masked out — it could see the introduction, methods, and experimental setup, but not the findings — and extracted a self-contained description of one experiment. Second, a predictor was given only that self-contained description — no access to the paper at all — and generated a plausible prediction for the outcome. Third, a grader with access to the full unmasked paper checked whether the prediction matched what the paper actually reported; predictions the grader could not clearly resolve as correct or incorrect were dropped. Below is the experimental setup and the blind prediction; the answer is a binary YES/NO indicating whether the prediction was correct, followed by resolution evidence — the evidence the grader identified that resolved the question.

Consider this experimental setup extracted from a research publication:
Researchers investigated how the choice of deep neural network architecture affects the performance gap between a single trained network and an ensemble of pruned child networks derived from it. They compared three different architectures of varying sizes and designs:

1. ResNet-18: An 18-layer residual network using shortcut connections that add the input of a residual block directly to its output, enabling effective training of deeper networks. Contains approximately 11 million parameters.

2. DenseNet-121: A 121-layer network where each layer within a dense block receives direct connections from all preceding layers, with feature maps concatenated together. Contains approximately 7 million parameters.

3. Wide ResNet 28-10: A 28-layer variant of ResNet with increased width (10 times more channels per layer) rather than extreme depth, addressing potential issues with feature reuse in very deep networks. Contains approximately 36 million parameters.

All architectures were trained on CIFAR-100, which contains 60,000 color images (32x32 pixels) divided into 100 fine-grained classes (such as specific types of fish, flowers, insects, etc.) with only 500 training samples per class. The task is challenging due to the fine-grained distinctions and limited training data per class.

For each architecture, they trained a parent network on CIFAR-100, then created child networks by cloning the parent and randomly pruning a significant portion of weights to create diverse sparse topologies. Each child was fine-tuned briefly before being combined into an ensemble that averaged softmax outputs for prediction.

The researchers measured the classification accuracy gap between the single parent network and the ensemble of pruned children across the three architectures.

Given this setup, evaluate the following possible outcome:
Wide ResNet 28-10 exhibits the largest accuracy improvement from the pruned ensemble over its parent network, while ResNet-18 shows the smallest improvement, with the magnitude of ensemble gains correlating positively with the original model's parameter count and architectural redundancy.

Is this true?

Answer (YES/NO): NO